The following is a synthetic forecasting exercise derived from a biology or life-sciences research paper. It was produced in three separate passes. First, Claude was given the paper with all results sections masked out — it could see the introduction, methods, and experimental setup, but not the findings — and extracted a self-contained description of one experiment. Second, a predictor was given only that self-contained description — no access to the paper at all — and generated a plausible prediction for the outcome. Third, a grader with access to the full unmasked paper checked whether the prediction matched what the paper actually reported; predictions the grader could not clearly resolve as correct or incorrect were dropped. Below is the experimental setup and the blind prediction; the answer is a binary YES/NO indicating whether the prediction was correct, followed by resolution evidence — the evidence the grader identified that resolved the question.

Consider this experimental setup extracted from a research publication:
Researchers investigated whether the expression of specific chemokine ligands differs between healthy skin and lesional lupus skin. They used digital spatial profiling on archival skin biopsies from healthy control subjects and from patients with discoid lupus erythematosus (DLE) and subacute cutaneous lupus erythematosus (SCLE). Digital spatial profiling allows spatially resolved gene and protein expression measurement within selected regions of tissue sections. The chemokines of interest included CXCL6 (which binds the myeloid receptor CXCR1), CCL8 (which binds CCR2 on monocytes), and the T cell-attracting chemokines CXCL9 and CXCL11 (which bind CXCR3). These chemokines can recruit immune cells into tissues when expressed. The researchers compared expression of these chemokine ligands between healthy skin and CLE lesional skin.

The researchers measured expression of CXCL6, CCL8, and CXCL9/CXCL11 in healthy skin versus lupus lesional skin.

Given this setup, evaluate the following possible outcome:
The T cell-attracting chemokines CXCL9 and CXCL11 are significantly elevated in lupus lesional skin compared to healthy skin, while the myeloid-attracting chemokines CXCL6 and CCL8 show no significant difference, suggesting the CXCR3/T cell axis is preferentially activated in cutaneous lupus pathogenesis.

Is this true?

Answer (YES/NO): NO